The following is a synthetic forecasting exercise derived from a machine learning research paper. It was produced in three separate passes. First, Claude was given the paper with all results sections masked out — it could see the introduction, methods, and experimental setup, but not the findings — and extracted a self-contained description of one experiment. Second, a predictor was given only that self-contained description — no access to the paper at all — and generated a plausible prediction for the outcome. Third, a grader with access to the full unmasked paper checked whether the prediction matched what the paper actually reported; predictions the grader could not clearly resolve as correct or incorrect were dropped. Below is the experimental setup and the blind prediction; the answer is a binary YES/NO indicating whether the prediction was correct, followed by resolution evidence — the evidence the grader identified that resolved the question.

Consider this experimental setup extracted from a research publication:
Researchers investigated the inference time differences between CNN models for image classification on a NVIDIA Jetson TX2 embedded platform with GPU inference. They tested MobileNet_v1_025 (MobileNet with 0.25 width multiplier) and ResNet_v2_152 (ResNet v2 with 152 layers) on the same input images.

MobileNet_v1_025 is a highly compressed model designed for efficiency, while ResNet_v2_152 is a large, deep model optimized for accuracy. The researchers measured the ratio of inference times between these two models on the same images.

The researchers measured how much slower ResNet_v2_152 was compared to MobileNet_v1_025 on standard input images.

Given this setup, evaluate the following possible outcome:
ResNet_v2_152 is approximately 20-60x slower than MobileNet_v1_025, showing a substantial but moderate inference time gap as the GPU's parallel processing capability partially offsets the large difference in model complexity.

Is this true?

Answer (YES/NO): NO